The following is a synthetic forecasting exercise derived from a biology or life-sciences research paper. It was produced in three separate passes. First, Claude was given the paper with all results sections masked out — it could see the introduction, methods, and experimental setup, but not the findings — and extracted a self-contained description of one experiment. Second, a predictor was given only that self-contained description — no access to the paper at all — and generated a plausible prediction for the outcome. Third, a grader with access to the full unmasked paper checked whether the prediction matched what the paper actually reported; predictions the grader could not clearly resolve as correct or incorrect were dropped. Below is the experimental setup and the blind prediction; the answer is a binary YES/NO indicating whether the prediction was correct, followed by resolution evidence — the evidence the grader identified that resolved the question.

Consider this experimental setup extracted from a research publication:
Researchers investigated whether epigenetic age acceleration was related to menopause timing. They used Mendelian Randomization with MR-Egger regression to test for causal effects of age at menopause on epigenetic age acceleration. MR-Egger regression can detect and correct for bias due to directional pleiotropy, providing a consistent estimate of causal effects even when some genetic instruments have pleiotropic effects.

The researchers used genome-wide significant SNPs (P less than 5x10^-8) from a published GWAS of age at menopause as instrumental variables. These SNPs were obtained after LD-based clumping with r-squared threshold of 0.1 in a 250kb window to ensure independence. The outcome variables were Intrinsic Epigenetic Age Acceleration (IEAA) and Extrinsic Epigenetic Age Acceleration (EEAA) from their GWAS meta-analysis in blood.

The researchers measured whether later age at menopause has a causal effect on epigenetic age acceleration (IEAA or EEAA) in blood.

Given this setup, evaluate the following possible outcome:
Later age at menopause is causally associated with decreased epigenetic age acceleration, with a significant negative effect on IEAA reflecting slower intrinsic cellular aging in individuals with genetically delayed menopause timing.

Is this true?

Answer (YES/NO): YES